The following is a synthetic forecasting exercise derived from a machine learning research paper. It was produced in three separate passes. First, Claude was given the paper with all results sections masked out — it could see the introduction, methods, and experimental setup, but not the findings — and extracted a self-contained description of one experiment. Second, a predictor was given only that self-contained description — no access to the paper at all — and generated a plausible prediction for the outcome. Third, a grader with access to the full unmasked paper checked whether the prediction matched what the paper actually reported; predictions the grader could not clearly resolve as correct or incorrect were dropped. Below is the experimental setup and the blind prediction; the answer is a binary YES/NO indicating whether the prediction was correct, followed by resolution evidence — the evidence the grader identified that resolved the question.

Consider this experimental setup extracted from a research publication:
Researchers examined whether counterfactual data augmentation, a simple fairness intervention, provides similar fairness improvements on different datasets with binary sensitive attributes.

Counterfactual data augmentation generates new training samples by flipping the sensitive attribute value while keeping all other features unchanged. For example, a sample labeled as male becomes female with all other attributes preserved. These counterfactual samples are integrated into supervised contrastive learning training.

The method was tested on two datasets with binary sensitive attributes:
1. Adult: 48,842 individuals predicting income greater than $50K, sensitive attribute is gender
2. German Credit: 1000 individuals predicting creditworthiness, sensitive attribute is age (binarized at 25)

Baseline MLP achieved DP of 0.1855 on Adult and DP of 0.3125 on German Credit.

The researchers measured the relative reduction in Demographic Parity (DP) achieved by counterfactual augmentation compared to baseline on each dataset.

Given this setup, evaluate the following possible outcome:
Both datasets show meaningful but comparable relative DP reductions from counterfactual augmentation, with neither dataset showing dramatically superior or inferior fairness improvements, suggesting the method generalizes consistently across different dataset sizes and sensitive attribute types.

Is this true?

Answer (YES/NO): NO